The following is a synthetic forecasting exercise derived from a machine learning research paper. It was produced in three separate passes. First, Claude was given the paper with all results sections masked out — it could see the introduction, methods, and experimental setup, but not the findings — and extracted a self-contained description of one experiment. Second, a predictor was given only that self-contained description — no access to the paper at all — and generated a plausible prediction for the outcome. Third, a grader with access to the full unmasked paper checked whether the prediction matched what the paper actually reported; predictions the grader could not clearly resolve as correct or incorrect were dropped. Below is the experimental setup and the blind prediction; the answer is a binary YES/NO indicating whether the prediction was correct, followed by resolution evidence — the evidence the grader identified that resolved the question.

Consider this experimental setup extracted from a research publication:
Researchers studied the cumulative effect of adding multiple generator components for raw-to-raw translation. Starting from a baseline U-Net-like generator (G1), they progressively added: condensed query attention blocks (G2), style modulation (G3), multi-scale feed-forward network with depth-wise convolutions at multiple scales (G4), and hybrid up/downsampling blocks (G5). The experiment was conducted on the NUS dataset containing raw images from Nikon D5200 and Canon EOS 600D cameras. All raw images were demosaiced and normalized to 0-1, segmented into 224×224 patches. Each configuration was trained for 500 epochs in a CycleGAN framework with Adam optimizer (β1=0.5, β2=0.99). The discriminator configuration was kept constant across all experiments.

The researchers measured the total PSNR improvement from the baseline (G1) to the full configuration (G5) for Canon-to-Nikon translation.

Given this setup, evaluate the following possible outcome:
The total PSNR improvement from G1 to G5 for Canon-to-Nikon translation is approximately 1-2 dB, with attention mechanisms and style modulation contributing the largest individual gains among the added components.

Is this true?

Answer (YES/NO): NO